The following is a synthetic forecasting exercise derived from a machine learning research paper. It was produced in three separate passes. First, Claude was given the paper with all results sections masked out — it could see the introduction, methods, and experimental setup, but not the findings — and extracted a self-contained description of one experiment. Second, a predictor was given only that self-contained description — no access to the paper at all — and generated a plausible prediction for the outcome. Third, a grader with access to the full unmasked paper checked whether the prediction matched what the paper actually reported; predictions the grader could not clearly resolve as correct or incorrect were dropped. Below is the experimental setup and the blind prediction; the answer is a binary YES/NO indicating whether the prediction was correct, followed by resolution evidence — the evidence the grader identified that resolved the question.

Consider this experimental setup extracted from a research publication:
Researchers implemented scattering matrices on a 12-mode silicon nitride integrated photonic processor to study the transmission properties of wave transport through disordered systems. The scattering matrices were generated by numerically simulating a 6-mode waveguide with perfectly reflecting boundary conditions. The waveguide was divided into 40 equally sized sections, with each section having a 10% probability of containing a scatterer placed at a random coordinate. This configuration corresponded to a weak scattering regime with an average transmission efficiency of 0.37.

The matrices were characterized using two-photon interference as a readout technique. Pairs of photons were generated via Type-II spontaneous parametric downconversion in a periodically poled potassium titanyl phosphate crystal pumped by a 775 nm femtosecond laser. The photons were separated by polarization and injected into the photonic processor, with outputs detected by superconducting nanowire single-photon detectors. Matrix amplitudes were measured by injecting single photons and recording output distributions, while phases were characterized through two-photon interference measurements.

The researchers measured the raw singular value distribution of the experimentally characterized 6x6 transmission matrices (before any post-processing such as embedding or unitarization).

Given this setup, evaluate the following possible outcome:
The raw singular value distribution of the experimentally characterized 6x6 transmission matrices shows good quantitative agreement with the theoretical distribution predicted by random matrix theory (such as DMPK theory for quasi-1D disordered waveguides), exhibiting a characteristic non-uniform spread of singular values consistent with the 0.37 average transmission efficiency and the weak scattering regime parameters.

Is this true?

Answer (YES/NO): NO